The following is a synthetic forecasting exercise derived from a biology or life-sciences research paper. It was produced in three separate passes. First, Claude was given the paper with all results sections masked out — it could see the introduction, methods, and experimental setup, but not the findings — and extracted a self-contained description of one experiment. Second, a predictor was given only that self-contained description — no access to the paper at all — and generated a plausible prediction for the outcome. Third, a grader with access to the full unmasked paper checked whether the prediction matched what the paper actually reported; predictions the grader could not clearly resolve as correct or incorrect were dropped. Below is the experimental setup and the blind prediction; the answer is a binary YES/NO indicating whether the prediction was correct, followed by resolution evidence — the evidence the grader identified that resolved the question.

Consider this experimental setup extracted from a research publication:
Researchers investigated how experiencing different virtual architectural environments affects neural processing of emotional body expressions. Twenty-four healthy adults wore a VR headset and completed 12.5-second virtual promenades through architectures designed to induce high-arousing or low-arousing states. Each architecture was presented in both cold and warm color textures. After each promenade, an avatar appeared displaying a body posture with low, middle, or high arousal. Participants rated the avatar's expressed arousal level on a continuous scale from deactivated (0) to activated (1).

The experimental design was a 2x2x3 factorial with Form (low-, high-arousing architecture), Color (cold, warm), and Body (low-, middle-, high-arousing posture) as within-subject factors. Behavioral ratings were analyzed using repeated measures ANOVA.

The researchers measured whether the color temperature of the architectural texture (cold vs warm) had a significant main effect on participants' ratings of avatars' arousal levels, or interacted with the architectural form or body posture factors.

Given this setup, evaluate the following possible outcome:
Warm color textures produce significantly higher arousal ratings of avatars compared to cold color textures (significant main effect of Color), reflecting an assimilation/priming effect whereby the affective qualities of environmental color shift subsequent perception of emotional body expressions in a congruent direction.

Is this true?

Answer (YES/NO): NO